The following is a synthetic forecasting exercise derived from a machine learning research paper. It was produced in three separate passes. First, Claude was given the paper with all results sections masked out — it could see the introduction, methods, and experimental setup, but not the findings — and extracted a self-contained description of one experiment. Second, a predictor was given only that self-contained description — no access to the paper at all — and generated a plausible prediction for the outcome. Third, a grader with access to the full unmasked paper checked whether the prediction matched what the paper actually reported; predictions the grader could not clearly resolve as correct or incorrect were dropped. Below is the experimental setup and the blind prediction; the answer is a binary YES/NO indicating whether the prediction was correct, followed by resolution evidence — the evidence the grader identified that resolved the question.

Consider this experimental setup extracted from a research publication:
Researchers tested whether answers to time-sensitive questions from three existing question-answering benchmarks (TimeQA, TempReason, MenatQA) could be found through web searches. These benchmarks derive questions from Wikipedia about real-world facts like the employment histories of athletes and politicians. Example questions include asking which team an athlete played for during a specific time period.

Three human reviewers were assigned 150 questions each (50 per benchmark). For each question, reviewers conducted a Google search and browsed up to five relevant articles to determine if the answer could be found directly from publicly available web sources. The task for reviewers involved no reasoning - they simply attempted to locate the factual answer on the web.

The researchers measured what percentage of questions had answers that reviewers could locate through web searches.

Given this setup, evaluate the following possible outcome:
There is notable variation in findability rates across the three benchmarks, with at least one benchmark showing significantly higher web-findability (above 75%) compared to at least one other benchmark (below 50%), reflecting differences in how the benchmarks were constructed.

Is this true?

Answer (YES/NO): NO